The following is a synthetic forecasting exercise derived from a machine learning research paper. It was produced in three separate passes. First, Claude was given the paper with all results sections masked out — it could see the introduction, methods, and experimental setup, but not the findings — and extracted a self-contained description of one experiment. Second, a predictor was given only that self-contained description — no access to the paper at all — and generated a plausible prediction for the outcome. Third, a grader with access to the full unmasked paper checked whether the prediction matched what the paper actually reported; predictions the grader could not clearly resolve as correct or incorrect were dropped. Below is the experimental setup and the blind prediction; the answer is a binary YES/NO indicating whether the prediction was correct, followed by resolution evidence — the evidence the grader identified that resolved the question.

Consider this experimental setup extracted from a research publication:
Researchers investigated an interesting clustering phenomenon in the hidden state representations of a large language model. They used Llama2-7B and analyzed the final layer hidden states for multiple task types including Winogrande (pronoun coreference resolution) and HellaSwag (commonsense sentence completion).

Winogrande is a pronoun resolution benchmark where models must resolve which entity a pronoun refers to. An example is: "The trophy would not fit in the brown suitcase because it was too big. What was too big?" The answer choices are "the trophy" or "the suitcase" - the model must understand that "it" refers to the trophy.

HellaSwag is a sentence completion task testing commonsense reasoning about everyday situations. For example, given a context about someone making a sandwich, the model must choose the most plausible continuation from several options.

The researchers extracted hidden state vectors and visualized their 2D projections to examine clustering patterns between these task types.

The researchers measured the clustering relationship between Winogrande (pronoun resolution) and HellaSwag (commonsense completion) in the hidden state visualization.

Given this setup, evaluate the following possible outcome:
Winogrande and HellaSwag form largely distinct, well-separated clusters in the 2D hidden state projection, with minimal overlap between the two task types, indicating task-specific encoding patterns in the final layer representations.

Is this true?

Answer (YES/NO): NO